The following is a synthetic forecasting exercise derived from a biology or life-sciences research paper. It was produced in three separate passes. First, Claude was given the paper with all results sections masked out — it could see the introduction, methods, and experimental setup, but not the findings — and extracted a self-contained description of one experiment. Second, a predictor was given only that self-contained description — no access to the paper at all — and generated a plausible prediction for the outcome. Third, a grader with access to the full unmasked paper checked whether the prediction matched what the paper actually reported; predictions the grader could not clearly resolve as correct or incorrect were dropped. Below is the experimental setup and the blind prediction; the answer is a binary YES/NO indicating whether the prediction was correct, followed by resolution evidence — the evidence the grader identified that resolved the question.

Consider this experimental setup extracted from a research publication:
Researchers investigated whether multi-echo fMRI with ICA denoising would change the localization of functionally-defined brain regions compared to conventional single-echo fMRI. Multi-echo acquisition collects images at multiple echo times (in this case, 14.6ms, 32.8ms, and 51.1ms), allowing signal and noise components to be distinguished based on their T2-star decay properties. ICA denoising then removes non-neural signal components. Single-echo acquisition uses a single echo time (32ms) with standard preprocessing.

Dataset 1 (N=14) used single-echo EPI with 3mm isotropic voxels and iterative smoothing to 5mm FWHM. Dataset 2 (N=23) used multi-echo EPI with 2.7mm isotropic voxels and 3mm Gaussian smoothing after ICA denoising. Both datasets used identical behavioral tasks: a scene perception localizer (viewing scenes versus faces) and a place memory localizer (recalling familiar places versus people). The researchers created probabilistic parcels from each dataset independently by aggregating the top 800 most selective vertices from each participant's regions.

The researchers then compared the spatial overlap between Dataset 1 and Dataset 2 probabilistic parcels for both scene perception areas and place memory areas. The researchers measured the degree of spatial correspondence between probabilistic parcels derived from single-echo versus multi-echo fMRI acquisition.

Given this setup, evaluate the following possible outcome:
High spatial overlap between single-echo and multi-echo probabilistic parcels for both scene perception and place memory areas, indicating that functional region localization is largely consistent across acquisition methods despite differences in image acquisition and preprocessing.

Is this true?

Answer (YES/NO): YES